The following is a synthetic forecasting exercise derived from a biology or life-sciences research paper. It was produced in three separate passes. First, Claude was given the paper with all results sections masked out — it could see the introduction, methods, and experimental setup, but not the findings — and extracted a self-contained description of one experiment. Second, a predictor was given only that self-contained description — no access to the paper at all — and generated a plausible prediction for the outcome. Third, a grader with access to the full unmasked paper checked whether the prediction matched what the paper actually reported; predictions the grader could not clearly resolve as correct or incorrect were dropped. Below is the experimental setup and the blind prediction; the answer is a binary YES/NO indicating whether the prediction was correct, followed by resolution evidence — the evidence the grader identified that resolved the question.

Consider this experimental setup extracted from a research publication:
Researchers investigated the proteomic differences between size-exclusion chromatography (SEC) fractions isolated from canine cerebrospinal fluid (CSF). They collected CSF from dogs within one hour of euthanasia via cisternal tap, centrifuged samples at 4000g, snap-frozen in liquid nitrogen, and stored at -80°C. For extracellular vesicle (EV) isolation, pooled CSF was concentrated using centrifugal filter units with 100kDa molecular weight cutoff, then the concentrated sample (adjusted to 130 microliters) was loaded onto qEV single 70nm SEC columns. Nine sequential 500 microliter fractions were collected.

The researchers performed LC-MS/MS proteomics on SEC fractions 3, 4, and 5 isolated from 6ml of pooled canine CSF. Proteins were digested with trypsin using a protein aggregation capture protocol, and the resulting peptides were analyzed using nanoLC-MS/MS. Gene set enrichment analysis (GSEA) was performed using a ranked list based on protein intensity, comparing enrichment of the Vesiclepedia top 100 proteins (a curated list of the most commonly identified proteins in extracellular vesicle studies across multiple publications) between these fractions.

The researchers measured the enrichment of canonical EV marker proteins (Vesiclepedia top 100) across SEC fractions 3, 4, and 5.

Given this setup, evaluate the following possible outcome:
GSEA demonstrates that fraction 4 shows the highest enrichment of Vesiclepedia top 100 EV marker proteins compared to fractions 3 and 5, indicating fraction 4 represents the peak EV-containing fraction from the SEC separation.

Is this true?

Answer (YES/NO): NO